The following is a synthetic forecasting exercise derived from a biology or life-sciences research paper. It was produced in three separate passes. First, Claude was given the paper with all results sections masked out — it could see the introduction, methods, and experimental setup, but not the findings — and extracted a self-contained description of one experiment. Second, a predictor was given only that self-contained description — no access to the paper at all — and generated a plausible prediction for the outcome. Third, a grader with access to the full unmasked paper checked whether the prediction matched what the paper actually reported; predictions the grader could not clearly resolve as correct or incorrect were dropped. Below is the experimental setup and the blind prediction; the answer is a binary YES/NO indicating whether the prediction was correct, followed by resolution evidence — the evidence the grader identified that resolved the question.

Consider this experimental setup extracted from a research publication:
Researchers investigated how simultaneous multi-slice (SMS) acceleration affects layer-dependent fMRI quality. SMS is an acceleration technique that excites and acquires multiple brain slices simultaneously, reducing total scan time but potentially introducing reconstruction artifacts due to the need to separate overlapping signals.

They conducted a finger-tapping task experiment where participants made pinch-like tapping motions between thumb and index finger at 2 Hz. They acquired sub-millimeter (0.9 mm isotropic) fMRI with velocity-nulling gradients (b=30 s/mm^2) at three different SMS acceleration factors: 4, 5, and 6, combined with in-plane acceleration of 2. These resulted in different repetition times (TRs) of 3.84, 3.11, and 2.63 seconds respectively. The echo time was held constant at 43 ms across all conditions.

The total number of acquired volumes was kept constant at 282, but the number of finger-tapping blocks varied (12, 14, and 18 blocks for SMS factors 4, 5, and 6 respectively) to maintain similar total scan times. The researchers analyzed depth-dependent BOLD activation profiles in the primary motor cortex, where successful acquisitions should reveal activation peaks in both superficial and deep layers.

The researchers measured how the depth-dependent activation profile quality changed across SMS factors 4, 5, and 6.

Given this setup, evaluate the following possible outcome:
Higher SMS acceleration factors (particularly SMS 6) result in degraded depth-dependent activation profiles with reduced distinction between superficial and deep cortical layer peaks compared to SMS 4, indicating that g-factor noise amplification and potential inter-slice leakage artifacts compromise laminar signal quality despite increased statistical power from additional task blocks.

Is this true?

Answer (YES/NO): YES